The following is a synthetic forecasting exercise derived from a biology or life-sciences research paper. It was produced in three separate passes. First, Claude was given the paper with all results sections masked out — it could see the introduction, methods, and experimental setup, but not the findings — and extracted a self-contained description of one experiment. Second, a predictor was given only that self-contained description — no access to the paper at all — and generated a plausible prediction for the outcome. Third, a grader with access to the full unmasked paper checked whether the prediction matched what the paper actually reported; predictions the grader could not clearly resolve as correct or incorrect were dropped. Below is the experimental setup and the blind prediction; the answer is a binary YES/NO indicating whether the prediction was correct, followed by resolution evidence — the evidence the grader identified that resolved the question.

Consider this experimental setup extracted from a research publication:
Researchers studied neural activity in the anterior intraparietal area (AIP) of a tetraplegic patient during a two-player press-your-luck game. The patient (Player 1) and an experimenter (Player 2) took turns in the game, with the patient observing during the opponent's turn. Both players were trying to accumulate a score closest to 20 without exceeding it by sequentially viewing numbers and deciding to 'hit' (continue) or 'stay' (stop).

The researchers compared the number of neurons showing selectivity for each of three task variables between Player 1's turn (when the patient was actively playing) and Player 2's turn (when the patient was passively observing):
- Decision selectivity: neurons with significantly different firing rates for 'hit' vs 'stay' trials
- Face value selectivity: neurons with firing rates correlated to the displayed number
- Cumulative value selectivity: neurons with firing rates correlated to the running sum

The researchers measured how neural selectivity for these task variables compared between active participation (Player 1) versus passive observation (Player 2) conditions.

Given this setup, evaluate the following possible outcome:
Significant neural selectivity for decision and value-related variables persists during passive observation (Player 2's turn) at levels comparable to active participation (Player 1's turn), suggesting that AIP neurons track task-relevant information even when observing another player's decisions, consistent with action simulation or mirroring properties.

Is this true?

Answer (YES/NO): NO